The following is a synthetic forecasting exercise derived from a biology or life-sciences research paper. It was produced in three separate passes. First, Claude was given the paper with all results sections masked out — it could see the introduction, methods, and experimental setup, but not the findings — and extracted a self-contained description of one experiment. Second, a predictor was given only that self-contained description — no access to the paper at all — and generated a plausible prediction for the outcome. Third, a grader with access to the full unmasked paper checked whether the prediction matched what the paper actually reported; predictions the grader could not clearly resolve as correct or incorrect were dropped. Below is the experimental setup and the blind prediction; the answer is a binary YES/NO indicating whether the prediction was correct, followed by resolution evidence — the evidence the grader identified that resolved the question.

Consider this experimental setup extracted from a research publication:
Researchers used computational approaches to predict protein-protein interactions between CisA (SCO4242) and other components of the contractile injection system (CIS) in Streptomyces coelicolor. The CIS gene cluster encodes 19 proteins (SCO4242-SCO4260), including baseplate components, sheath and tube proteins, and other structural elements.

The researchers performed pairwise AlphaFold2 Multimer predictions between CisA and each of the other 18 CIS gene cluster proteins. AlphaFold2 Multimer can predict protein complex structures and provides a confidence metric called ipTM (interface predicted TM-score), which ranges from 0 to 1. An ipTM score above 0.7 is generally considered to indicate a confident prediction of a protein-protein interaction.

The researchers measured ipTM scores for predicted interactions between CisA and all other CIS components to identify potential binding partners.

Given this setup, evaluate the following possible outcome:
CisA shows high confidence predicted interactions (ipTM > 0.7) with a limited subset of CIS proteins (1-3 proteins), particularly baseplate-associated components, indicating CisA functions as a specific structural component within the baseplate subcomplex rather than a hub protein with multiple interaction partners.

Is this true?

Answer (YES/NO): NO